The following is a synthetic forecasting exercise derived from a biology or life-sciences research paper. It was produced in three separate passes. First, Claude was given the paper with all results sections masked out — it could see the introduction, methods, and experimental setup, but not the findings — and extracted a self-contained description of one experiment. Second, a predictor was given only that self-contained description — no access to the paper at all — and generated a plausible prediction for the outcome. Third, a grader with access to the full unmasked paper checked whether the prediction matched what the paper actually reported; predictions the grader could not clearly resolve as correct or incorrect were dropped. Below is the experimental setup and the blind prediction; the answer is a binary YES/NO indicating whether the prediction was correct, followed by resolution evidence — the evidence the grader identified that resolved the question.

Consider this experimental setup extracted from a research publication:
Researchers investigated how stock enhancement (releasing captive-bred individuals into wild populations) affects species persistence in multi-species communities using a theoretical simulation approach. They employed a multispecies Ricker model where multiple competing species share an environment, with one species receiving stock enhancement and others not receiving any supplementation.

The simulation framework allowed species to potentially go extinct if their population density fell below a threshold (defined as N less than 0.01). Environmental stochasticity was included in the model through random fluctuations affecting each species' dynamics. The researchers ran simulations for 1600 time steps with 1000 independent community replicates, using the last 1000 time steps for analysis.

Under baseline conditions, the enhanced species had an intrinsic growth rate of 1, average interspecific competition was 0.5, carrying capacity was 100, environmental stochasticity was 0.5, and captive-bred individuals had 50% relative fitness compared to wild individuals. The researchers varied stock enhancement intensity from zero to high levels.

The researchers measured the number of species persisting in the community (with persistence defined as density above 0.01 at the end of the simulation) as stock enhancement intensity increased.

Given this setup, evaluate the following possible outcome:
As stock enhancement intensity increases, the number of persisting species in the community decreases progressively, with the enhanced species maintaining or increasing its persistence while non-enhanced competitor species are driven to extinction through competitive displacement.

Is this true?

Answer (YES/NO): NO